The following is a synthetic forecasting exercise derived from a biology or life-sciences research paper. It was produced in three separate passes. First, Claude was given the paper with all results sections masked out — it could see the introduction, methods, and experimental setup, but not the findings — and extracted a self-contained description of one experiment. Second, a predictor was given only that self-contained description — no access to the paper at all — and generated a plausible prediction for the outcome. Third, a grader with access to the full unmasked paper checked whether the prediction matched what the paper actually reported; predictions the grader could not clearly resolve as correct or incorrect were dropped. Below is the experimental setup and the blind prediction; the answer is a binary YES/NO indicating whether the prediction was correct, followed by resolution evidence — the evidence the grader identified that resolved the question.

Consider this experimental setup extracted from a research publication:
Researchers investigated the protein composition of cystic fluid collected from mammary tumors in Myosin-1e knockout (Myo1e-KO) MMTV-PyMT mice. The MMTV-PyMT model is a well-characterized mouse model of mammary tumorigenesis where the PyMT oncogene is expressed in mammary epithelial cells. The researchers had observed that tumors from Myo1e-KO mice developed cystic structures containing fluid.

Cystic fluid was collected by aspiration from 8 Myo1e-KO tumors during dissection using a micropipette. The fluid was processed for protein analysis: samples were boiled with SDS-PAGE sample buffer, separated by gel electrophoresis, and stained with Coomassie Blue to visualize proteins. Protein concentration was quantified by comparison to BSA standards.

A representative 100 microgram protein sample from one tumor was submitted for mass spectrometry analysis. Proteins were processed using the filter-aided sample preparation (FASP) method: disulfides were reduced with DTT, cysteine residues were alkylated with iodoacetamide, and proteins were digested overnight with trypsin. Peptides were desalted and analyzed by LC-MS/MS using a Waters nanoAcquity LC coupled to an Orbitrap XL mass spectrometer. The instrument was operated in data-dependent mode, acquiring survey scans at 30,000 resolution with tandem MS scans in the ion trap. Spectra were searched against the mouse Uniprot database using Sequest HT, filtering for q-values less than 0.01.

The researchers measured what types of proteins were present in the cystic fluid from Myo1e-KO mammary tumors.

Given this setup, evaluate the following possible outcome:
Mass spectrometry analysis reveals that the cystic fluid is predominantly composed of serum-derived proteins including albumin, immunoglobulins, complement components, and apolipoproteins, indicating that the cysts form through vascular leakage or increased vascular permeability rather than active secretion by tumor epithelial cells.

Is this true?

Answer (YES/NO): NO